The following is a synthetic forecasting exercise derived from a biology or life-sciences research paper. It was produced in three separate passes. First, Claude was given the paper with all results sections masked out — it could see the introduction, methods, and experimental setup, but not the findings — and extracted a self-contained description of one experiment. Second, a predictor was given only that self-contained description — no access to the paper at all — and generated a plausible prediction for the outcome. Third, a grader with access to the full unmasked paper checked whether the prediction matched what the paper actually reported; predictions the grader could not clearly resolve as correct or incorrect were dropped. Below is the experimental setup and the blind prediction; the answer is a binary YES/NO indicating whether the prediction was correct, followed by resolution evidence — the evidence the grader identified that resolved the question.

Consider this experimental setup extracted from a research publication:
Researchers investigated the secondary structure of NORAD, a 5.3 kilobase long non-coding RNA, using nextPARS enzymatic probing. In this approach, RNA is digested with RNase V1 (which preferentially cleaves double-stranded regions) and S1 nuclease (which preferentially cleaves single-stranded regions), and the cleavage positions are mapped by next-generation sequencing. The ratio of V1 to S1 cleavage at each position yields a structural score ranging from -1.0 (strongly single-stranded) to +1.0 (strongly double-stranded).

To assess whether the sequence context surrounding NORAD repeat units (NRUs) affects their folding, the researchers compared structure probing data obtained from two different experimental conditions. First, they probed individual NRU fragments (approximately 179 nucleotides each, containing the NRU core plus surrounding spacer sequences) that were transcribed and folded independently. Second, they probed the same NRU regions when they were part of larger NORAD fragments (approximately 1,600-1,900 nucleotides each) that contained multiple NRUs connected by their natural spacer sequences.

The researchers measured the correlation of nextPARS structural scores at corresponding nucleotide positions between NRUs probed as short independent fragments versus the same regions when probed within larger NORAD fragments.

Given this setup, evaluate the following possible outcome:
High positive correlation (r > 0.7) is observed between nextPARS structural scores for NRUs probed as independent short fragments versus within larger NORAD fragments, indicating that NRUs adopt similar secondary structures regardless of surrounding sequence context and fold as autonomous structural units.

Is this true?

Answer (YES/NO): YES